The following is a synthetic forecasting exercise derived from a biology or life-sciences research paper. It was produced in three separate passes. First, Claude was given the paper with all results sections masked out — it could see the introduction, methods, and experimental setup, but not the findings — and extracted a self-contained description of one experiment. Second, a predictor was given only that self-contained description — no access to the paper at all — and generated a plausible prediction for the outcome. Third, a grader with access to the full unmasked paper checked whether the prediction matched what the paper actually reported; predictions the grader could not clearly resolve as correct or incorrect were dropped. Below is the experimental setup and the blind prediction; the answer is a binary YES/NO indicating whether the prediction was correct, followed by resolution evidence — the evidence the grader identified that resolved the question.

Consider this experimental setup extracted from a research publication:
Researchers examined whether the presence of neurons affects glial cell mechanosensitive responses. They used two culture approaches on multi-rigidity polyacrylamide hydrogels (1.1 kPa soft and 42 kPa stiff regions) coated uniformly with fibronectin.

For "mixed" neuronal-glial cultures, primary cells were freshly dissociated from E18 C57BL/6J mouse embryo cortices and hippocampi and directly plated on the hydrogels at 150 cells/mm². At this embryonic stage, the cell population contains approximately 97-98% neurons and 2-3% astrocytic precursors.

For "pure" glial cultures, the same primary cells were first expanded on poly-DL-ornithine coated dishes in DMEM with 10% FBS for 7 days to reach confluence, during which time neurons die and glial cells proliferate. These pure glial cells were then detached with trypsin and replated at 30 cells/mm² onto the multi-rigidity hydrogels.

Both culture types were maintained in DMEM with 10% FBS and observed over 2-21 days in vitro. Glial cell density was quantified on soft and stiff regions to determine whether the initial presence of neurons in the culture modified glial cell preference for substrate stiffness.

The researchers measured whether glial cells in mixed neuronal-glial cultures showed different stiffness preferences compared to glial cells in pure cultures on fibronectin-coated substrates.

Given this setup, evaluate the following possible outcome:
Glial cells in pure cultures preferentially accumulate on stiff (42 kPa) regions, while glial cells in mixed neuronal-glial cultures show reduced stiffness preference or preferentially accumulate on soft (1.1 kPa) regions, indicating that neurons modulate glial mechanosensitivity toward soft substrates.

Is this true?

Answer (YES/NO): NO